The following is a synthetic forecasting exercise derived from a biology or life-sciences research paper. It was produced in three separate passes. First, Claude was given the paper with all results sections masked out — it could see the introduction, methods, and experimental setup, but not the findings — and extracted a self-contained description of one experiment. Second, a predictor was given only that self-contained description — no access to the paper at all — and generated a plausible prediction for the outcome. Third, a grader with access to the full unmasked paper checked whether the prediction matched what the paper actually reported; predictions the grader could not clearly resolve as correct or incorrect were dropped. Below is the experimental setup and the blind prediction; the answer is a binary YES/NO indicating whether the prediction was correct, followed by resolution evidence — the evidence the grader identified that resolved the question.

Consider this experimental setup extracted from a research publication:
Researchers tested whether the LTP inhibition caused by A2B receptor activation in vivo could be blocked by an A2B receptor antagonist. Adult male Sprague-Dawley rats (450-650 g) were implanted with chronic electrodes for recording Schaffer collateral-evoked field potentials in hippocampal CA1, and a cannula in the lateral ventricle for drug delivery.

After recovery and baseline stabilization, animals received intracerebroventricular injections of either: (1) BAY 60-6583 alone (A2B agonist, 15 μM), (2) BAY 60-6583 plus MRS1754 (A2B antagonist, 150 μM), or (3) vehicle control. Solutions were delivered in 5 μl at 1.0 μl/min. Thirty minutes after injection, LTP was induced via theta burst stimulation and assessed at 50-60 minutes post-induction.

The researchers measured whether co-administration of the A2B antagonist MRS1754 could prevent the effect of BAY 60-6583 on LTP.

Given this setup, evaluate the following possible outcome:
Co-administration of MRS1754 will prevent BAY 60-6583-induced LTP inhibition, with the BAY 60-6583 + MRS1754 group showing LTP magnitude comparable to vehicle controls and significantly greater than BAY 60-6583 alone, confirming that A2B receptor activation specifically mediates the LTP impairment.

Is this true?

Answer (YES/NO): YES